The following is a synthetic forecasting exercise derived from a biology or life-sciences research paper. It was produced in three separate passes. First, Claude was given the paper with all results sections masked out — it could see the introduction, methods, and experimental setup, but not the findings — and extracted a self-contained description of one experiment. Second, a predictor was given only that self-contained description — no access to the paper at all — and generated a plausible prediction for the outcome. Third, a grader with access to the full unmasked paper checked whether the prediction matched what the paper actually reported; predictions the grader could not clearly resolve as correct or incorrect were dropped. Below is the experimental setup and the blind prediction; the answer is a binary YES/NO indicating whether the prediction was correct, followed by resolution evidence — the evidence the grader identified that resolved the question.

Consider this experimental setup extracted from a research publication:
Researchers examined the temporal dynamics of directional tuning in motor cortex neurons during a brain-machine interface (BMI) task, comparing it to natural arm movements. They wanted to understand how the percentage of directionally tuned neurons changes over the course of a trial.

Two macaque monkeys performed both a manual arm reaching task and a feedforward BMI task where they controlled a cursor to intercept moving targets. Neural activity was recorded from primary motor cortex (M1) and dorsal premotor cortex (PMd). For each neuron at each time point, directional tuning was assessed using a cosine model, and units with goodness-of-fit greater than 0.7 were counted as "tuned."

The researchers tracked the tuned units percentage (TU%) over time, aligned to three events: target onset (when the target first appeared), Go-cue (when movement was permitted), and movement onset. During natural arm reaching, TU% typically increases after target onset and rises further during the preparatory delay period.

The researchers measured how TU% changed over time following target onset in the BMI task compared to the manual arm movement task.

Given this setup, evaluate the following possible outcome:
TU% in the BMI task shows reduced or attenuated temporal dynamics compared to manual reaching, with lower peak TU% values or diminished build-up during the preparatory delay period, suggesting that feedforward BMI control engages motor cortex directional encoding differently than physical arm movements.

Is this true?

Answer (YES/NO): YES